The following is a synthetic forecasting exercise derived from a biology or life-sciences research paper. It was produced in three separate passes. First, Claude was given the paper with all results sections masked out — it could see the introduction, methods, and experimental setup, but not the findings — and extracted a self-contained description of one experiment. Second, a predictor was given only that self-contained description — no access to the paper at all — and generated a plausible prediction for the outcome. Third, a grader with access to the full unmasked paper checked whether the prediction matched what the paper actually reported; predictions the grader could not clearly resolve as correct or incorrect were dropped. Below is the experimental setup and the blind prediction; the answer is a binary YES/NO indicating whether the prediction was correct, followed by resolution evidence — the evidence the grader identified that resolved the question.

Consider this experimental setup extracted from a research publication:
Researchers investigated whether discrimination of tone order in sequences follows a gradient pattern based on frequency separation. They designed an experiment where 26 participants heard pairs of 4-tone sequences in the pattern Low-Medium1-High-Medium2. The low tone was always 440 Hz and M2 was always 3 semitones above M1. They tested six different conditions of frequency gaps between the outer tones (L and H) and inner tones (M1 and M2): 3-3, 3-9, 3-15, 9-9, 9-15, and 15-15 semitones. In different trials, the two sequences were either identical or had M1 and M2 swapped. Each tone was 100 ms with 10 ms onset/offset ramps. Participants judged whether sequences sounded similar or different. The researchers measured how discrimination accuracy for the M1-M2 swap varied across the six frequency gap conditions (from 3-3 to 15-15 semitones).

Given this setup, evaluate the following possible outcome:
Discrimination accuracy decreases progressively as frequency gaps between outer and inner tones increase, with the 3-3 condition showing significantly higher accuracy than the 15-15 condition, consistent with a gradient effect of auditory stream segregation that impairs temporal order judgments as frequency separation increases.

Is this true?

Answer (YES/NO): NO